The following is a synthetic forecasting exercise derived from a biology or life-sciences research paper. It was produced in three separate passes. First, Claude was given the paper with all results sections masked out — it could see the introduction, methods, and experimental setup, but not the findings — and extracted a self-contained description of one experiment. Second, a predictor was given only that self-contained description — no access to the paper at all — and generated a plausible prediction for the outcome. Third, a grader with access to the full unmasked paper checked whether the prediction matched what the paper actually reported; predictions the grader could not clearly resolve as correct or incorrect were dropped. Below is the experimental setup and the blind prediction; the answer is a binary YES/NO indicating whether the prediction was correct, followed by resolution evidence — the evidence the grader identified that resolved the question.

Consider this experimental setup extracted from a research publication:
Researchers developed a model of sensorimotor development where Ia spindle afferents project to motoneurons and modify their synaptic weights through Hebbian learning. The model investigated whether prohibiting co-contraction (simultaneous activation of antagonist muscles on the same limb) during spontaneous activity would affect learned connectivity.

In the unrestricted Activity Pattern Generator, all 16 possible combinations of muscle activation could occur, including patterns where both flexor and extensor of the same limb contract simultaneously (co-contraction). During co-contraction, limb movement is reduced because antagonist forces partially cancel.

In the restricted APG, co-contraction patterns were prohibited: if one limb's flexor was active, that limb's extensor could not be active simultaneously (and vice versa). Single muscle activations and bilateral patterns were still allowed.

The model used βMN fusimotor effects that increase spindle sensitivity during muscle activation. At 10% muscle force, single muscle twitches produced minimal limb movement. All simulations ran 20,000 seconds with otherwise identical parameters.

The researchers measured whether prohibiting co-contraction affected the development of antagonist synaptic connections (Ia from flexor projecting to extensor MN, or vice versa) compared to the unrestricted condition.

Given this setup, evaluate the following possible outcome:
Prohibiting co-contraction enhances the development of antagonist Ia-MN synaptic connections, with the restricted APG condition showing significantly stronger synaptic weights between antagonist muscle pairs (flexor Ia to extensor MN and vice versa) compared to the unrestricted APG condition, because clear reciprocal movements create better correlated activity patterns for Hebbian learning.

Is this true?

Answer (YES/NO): NO